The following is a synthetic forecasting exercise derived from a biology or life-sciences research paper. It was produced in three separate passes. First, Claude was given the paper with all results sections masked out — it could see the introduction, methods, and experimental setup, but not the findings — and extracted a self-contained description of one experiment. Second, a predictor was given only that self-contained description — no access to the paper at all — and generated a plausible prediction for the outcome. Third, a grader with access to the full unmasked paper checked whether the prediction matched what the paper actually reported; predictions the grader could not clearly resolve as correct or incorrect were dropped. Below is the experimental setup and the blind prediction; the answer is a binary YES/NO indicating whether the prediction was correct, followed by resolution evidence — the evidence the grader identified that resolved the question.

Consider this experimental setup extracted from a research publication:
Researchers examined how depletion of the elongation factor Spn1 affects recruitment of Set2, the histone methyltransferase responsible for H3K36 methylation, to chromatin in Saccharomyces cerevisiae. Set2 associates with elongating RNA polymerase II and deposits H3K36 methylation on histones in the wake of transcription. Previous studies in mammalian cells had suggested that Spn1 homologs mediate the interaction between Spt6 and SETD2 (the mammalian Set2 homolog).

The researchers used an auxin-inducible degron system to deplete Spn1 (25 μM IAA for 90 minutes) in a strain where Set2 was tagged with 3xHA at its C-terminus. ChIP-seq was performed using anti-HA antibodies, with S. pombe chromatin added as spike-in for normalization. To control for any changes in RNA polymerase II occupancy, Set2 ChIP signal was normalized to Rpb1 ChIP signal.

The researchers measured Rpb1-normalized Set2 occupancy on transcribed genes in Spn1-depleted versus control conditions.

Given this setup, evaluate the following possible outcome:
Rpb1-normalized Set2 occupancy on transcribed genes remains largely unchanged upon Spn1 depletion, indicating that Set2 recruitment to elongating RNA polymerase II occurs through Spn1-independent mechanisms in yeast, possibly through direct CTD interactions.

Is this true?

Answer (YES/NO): NO